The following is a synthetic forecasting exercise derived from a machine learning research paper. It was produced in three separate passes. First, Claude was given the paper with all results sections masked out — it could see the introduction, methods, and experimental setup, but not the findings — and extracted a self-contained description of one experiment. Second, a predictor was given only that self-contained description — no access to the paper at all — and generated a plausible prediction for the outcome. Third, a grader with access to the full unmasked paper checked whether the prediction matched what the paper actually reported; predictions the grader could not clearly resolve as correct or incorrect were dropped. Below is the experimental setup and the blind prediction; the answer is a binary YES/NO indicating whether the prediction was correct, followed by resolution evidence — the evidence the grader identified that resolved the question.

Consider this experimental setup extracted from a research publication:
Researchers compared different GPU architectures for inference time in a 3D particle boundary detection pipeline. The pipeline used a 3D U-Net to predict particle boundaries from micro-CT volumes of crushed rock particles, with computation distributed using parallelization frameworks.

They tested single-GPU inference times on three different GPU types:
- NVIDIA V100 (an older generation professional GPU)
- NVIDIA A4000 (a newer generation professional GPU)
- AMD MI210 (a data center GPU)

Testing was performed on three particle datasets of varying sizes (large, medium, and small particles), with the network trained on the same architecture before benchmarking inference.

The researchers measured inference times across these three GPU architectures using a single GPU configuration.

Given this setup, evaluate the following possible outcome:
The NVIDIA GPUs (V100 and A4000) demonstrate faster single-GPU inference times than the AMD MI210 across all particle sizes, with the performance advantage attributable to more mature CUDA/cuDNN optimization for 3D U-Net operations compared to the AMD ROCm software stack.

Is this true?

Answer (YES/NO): NO